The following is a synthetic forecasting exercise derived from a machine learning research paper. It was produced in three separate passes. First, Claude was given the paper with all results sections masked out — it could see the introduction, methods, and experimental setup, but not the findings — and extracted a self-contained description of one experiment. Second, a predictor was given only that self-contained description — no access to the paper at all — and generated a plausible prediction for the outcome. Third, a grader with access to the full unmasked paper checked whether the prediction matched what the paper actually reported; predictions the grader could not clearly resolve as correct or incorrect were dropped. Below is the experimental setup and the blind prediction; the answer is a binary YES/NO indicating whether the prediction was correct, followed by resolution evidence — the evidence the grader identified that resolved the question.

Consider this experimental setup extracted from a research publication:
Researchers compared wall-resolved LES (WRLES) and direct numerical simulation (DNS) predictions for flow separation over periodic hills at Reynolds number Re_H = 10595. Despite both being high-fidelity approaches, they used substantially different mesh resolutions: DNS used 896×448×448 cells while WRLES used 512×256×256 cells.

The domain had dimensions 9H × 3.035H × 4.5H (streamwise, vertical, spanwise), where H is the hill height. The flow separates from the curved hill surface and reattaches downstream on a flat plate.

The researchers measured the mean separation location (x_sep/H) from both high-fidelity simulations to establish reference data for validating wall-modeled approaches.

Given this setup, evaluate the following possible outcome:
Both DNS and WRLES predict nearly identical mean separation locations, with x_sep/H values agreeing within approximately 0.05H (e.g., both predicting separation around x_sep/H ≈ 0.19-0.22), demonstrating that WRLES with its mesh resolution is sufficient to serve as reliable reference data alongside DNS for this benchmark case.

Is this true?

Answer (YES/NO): NO